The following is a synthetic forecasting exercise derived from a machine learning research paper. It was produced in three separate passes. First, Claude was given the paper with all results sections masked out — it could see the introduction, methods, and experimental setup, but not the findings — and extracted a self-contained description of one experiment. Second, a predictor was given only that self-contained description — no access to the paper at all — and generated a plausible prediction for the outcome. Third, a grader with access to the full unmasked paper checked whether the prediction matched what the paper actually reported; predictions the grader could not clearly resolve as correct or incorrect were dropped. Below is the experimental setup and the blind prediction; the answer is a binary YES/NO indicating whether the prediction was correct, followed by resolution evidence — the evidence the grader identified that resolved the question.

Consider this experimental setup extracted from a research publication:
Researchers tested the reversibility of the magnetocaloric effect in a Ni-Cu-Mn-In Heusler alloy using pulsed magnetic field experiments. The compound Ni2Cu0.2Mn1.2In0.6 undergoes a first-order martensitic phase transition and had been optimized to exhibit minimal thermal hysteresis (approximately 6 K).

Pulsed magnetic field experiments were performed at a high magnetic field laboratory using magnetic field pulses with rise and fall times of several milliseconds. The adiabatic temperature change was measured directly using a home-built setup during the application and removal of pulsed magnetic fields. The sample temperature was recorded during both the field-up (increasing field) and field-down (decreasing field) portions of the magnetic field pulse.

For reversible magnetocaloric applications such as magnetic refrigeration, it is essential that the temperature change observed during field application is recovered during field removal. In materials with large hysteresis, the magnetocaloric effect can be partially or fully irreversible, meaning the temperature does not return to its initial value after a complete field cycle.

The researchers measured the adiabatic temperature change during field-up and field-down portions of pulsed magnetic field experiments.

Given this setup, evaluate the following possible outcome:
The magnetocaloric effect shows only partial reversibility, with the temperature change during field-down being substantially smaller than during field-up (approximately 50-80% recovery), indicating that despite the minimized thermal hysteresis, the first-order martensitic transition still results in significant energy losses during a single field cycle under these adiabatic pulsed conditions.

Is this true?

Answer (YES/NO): NO